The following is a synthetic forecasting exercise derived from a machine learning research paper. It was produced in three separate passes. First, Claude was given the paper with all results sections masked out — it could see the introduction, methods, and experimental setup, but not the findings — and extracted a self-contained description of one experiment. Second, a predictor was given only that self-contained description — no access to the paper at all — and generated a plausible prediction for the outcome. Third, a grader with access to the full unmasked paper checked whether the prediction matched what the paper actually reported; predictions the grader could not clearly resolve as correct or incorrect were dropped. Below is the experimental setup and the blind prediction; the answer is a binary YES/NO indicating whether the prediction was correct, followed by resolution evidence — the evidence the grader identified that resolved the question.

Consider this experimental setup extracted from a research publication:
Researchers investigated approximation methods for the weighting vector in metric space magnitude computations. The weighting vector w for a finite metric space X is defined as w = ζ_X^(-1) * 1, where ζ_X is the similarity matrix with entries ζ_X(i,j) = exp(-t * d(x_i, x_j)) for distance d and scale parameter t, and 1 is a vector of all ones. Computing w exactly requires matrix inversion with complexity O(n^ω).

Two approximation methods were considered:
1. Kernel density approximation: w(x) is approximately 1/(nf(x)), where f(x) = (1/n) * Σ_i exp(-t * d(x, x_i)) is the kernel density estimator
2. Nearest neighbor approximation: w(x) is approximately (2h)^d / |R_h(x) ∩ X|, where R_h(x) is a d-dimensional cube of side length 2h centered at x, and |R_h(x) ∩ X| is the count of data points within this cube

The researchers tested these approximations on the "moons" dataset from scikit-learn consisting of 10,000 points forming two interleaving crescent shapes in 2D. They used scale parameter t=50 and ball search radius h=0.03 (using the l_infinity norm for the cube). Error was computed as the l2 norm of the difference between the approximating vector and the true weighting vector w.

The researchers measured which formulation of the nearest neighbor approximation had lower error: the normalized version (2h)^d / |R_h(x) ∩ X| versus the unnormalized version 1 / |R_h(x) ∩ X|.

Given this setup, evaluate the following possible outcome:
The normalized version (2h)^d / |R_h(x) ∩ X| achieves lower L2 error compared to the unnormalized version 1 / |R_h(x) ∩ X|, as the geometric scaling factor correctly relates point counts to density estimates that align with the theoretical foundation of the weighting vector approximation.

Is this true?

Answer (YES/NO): NO